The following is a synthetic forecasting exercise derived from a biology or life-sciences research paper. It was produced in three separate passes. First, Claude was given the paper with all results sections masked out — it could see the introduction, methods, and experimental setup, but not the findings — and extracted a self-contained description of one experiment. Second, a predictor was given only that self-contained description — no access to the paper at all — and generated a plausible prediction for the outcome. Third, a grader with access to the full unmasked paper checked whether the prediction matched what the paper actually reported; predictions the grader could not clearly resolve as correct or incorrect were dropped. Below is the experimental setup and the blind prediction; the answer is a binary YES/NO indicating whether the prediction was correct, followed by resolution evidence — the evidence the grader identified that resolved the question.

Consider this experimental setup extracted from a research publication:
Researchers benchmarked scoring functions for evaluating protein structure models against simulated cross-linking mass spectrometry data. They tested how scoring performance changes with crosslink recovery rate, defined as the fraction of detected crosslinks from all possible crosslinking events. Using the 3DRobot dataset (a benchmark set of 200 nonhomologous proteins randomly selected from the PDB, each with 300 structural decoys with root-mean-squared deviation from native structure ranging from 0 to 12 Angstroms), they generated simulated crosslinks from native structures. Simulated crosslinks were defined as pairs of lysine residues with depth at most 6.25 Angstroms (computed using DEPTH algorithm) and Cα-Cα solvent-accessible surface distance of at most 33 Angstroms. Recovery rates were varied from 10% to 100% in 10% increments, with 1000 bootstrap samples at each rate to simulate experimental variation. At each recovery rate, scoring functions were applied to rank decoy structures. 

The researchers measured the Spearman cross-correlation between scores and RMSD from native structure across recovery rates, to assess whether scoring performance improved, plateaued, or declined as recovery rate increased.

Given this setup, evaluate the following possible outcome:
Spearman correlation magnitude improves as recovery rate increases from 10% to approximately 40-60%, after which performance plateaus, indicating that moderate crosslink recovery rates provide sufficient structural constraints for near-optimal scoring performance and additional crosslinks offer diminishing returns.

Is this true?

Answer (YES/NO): NO